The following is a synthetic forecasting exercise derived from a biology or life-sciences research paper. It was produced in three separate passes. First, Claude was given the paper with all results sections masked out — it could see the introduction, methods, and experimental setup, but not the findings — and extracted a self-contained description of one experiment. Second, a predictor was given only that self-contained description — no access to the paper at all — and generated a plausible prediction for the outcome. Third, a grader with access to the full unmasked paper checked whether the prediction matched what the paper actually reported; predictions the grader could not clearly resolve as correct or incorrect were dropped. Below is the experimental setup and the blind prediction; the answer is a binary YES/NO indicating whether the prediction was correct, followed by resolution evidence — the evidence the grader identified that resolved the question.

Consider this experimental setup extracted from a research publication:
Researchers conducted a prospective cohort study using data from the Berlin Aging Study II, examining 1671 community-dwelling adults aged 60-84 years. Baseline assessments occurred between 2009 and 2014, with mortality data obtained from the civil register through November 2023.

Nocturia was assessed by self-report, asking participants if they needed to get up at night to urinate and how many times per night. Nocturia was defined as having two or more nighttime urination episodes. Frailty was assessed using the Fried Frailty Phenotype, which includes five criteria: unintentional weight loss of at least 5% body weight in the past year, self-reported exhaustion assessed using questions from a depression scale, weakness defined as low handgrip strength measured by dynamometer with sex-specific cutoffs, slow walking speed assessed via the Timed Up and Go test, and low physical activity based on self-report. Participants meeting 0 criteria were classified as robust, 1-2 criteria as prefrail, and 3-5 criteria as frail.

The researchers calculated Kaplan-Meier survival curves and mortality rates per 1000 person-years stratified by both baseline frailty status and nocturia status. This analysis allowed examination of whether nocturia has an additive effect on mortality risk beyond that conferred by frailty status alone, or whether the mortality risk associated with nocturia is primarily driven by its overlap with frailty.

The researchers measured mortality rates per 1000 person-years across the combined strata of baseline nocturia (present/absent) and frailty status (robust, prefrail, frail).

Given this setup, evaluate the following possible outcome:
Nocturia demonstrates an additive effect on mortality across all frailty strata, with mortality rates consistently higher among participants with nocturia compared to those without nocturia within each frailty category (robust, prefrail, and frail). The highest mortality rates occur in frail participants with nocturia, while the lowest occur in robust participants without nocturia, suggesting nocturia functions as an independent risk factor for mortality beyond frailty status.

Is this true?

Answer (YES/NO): NO